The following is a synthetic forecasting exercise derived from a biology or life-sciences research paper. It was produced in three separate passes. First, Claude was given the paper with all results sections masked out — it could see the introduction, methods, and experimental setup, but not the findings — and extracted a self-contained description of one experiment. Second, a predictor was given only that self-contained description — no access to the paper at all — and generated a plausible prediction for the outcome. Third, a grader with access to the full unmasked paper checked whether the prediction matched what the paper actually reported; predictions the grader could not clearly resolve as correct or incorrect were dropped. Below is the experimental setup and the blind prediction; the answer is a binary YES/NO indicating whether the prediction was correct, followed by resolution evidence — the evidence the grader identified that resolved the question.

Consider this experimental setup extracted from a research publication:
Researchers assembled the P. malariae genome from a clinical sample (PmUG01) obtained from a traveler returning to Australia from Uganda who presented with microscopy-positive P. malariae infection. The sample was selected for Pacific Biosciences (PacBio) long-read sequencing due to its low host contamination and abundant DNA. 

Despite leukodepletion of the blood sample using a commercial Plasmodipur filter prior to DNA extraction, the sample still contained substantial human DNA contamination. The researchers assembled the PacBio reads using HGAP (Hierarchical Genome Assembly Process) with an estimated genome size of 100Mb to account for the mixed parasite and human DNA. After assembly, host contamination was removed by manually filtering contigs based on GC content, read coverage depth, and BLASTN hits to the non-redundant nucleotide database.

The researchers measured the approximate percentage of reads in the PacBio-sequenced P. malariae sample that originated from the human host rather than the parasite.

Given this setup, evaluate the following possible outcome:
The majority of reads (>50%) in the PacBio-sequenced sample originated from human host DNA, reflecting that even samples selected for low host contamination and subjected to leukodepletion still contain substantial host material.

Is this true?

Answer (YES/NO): YES